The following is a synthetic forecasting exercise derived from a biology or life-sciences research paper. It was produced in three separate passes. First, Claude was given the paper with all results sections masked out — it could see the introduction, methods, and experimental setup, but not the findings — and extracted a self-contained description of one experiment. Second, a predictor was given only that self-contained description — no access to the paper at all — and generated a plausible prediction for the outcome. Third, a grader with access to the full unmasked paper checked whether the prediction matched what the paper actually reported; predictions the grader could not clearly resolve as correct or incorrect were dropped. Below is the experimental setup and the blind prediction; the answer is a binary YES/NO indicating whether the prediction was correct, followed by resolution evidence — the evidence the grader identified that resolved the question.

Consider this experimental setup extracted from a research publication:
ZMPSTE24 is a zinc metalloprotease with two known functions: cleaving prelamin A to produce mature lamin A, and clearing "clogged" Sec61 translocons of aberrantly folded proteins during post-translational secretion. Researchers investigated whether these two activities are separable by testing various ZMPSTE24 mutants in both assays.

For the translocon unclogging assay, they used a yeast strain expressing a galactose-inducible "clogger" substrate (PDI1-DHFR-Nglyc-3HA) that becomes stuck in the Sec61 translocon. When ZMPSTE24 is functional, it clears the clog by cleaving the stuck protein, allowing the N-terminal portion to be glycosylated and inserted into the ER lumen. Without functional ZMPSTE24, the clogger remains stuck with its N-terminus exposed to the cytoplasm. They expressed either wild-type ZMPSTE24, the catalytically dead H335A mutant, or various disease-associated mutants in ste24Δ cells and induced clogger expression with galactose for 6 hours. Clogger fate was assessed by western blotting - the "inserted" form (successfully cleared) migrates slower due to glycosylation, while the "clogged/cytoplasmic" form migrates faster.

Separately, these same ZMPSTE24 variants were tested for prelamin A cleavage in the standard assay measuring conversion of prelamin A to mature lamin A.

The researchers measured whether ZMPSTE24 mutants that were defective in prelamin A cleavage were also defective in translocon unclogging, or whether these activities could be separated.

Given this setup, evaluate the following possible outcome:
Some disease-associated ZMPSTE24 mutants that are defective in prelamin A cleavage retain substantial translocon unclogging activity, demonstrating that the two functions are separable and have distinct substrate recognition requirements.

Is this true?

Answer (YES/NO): YES